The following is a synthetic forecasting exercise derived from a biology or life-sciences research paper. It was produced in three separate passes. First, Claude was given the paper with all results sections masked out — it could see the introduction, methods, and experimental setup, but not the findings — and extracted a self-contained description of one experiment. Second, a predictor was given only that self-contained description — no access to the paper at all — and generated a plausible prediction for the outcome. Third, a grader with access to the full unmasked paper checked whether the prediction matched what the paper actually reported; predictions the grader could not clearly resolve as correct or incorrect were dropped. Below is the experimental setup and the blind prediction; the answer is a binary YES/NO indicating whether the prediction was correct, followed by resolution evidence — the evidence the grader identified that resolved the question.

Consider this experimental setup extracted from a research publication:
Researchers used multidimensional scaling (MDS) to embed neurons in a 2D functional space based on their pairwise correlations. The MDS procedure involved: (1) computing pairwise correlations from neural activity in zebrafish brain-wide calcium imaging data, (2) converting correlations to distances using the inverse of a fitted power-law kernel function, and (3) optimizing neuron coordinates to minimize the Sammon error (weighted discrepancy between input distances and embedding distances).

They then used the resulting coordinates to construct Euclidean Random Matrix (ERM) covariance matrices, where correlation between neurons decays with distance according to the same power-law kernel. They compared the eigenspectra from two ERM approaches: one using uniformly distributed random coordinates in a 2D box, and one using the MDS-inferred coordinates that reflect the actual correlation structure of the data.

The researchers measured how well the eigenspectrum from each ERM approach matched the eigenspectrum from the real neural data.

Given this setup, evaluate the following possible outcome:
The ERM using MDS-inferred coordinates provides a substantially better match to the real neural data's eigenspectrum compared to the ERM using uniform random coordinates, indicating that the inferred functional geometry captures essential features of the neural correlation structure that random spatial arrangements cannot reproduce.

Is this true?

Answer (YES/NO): NO